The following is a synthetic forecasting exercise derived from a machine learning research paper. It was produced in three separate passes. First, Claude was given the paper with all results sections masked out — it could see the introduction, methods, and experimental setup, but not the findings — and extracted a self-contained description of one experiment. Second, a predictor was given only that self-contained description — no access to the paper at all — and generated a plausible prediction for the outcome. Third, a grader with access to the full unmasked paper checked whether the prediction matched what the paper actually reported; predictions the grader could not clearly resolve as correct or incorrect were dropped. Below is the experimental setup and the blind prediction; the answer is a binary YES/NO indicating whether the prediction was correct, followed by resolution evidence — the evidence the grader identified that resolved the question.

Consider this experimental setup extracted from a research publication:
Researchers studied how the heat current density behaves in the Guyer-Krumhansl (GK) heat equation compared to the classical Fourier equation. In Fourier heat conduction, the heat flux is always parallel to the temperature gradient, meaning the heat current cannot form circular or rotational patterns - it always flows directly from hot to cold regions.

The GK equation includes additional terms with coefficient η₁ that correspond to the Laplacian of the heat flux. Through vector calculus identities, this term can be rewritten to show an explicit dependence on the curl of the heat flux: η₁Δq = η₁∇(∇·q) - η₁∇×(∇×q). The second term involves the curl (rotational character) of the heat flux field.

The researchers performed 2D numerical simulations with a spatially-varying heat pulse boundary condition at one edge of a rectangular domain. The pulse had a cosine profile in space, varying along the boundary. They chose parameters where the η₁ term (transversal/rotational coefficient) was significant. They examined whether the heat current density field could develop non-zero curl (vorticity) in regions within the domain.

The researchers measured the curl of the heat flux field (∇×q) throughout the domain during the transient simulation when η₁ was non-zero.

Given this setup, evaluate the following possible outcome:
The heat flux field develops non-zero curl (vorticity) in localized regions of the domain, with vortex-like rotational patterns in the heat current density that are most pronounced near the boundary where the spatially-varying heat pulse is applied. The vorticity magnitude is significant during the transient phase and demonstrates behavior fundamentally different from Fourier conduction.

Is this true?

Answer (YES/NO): YES